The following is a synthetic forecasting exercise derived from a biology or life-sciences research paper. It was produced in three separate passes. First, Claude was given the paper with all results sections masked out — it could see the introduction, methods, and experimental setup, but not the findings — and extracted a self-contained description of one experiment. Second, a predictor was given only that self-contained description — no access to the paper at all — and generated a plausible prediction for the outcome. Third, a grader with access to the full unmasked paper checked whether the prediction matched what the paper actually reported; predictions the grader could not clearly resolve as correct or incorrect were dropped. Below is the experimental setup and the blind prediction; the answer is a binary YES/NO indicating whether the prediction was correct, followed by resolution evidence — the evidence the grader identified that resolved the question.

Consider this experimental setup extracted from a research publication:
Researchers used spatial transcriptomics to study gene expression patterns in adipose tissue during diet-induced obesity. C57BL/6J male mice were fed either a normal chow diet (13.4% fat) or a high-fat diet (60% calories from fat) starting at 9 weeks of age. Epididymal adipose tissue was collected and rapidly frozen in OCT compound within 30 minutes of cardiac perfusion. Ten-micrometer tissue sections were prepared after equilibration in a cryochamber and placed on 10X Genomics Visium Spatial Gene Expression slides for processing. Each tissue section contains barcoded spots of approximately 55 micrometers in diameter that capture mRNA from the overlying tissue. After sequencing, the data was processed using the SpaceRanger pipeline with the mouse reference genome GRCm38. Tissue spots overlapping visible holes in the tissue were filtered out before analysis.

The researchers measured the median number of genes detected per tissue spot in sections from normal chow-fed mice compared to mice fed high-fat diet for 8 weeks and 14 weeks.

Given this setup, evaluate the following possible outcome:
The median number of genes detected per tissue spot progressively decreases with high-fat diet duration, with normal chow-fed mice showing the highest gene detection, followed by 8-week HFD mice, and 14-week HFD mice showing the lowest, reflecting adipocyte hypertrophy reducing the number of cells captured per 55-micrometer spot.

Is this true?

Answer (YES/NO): NO